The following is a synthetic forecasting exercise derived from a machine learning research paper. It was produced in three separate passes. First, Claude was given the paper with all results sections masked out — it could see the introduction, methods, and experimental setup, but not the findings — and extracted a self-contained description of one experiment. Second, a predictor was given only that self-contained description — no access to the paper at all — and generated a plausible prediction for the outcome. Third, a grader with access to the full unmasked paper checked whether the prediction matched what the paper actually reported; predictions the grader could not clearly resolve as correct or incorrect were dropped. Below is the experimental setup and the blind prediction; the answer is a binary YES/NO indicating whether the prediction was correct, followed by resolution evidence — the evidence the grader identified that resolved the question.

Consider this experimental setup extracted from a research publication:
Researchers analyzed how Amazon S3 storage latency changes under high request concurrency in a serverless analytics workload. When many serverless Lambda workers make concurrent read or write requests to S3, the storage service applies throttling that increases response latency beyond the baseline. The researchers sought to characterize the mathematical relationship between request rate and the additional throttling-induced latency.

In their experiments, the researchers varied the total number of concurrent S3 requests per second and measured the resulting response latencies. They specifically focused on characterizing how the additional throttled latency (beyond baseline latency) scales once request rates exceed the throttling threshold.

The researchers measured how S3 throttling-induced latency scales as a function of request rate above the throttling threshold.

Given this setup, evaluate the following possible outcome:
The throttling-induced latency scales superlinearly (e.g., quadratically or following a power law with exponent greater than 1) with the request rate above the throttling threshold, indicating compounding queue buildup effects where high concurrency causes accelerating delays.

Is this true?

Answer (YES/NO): NO